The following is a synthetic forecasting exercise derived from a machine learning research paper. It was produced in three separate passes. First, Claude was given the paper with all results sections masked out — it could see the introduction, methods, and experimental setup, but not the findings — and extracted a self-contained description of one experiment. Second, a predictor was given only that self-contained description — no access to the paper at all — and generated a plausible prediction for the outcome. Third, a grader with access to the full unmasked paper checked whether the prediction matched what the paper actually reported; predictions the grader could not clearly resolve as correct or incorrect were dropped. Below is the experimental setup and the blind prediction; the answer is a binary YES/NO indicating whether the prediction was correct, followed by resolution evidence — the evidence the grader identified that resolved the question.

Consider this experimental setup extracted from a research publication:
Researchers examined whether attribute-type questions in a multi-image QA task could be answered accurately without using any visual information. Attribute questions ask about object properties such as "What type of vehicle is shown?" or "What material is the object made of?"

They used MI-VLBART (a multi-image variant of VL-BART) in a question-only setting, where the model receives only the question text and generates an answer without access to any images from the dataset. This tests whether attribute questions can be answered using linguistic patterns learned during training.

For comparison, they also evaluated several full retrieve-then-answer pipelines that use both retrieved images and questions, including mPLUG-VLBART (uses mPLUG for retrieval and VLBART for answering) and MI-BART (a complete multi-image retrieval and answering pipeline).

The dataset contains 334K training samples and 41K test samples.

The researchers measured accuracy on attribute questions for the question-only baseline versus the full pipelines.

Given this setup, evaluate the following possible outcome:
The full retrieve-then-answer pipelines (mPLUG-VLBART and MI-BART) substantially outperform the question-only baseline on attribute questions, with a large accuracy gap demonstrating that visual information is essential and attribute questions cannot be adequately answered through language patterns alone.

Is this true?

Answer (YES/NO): NO